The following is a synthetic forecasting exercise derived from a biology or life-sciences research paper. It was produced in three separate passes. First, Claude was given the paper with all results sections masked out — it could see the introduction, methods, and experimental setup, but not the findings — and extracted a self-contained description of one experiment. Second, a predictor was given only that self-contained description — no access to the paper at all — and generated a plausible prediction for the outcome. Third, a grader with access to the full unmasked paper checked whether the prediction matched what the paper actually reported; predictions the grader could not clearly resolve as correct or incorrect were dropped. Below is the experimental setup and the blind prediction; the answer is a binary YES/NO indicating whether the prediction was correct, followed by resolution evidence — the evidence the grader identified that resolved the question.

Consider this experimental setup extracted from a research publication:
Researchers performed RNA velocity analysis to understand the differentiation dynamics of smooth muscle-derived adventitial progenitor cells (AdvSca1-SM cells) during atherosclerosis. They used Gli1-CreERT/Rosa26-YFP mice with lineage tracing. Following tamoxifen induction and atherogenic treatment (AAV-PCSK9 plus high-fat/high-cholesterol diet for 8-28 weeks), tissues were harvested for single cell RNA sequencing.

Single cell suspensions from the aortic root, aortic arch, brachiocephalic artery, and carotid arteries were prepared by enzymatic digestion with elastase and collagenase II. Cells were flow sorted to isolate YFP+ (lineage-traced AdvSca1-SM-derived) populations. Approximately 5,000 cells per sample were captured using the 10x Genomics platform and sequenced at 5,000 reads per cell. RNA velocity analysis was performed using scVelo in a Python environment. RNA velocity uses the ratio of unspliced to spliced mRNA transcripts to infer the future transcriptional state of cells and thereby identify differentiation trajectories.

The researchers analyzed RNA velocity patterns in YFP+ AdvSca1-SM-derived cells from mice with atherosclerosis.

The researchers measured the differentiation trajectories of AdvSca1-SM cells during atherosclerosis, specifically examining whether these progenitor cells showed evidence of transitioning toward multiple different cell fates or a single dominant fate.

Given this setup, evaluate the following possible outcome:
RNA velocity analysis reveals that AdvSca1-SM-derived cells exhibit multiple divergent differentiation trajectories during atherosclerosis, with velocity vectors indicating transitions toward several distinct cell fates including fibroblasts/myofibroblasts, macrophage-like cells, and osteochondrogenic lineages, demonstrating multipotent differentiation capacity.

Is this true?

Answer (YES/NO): NO